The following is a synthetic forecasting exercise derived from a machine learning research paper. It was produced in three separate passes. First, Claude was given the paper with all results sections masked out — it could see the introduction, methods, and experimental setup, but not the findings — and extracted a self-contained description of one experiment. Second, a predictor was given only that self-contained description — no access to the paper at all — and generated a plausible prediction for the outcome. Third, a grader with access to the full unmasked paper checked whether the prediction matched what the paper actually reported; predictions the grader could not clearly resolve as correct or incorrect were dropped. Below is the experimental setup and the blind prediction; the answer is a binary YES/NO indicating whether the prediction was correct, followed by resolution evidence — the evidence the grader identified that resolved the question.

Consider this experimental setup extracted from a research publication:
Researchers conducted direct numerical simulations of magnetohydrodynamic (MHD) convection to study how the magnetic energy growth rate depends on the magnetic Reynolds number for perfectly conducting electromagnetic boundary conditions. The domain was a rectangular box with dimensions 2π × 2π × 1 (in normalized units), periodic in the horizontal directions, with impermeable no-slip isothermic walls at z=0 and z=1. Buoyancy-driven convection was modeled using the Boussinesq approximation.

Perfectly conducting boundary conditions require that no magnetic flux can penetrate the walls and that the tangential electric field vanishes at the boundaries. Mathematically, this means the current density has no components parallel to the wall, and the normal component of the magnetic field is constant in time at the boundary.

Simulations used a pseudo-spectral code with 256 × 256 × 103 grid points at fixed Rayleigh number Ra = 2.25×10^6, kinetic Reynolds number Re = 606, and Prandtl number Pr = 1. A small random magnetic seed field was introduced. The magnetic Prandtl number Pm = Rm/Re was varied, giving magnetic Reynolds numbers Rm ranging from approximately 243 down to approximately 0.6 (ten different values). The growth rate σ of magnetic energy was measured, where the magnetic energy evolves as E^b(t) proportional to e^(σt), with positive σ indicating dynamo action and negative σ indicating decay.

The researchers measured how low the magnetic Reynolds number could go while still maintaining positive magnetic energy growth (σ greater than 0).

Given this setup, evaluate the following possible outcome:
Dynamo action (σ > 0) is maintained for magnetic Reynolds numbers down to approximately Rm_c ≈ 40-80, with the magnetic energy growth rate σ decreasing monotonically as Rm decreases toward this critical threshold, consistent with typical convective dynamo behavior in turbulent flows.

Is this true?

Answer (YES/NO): NO